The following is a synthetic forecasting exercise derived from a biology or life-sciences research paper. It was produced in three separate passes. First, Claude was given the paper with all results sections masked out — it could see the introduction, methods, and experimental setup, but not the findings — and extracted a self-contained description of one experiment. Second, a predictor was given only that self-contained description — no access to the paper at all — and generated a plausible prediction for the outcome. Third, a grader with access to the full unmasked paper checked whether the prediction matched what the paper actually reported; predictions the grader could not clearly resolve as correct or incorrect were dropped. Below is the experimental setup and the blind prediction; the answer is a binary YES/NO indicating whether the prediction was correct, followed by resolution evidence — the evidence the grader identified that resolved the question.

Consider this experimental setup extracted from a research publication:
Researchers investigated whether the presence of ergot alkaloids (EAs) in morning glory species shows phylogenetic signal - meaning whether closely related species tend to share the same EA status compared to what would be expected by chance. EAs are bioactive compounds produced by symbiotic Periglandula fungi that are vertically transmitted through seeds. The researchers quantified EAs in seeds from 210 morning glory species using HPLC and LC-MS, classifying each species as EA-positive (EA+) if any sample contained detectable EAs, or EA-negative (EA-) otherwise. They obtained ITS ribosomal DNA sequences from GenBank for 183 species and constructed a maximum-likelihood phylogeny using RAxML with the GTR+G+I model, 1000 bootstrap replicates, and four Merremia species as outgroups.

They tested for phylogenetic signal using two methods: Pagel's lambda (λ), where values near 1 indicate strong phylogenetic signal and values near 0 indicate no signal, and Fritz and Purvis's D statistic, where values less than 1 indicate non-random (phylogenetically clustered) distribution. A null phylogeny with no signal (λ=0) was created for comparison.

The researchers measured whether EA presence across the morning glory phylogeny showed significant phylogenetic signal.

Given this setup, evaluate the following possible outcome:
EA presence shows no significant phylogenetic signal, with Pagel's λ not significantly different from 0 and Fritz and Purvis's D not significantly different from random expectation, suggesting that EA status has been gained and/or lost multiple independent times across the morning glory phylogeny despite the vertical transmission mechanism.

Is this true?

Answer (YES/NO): NO